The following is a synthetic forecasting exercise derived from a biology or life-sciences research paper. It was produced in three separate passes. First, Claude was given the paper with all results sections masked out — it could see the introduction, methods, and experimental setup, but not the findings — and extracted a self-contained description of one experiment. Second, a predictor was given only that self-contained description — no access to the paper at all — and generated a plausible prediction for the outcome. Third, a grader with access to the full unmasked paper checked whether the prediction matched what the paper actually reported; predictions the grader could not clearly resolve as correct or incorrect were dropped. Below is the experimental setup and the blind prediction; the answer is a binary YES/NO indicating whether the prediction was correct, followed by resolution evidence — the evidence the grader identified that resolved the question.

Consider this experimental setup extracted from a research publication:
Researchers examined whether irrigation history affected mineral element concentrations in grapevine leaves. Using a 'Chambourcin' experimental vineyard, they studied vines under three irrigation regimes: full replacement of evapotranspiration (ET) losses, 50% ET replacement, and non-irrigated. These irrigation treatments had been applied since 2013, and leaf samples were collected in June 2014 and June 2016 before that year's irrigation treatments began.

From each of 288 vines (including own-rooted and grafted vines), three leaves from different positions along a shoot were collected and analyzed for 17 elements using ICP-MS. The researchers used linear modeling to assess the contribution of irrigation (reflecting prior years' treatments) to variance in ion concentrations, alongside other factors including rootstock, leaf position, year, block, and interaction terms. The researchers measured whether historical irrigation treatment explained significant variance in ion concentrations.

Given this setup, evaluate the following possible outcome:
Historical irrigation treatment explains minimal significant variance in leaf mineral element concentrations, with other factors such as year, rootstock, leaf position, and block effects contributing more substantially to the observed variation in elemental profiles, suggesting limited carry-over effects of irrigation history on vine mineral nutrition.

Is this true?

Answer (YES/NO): YES